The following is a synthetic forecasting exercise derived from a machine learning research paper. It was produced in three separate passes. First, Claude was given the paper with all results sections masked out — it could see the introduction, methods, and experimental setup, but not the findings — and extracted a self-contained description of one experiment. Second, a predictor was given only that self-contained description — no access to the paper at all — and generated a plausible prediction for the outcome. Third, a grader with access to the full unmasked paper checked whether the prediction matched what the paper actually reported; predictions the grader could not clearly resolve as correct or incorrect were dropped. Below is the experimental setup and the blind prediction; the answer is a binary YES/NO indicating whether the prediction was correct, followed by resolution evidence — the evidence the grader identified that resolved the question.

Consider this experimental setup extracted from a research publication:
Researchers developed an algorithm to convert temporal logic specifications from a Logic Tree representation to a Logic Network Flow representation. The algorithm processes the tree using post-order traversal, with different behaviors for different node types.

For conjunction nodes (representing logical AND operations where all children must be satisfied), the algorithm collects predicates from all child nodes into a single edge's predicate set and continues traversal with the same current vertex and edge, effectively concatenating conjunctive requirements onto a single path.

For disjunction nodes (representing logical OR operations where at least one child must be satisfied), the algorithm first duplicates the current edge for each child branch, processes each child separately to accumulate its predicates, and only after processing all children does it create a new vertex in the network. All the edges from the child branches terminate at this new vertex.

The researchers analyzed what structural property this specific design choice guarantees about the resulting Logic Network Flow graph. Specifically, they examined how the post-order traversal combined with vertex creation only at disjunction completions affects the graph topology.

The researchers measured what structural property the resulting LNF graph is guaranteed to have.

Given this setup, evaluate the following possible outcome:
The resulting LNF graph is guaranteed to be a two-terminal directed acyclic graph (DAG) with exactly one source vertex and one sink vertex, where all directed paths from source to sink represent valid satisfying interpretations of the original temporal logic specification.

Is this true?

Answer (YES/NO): YES